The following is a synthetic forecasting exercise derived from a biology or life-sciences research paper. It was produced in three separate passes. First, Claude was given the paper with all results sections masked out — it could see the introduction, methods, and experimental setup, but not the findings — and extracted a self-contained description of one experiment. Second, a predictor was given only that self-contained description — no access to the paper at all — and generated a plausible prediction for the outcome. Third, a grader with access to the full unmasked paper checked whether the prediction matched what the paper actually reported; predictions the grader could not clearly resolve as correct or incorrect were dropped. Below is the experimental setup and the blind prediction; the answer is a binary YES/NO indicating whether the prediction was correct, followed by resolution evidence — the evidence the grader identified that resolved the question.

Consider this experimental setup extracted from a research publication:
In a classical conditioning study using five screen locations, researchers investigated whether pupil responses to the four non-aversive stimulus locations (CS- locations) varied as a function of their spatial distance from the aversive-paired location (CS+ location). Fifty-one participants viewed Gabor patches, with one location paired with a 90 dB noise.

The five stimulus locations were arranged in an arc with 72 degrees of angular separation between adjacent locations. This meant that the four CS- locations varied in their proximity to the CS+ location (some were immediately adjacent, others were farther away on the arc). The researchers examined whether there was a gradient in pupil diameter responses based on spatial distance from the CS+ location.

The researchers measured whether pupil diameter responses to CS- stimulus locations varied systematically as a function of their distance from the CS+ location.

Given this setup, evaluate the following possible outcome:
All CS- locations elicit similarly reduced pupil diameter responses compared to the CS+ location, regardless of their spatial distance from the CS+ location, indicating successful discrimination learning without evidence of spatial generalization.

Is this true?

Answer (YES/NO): YES